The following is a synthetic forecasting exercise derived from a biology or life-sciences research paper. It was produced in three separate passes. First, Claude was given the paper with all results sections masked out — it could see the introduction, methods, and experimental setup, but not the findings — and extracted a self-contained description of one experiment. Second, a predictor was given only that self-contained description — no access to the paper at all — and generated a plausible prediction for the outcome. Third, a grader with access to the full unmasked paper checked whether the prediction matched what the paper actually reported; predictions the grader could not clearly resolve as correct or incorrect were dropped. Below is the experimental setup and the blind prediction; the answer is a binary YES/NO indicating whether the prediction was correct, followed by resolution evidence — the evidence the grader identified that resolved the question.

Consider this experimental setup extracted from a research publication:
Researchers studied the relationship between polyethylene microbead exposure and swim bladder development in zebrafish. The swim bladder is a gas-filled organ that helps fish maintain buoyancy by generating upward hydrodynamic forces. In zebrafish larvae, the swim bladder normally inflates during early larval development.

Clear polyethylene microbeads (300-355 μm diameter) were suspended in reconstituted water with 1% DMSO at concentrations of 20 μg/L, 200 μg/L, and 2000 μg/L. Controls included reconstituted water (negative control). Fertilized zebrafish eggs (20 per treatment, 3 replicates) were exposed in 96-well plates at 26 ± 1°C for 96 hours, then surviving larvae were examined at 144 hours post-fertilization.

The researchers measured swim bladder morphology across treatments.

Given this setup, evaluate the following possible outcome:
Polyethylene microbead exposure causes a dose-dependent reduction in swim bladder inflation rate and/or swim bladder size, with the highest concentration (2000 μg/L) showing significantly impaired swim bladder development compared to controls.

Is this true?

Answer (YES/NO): YES